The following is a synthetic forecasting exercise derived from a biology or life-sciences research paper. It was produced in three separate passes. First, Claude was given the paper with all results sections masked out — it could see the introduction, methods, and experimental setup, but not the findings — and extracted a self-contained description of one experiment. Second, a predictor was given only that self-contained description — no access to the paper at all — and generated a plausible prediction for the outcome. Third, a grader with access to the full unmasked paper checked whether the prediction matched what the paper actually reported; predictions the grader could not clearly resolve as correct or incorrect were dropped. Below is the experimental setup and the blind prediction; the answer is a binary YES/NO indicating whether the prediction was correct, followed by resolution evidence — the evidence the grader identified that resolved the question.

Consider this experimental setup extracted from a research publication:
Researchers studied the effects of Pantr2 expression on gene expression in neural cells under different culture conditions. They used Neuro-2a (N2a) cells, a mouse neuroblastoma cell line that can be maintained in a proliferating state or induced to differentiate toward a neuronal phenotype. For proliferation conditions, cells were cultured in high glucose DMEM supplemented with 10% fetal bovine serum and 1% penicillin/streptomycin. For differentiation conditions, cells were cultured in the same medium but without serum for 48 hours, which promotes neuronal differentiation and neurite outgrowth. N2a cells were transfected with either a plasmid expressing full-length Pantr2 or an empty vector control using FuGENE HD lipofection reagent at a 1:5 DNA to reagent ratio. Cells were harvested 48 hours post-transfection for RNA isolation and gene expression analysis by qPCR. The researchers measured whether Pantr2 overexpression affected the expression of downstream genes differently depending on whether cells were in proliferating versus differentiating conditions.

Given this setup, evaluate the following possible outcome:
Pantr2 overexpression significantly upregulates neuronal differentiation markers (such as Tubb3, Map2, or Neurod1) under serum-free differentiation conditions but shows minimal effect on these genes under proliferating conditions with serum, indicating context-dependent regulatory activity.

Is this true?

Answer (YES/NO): NO